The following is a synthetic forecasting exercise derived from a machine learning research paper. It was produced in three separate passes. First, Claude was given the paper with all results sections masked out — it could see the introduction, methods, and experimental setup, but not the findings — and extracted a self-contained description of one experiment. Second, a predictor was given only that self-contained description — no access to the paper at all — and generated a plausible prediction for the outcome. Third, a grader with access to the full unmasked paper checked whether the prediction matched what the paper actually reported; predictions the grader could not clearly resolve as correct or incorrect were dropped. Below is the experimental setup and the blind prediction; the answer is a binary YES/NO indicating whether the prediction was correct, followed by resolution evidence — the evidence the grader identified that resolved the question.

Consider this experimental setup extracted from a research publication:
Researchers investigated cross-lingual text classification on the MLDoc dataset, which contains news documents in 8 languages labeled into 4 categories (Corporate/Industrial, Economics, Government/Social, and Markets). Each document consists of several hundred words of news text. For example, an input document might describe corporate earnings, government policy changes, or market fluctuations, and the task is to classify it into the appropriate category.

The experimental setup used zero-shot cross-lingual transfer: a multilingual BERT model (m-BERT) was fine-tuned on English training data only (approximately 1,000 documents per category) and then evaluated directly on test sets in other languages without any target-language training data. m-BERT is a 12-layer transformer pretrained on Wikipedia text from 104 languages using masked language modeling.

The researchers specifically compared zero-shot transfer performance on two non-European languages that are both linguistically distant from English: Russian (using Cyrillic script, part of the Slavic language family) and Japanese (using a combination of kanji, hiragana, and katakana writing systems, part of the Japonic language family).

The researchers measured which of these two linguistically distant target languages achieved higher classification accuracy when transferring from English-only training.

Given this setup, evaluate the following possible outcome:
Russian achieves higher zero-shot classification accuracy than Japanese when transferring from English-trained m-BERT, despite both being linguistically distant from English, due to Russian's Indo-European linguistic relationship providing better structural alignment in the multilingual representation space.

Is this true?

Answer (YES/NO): NO